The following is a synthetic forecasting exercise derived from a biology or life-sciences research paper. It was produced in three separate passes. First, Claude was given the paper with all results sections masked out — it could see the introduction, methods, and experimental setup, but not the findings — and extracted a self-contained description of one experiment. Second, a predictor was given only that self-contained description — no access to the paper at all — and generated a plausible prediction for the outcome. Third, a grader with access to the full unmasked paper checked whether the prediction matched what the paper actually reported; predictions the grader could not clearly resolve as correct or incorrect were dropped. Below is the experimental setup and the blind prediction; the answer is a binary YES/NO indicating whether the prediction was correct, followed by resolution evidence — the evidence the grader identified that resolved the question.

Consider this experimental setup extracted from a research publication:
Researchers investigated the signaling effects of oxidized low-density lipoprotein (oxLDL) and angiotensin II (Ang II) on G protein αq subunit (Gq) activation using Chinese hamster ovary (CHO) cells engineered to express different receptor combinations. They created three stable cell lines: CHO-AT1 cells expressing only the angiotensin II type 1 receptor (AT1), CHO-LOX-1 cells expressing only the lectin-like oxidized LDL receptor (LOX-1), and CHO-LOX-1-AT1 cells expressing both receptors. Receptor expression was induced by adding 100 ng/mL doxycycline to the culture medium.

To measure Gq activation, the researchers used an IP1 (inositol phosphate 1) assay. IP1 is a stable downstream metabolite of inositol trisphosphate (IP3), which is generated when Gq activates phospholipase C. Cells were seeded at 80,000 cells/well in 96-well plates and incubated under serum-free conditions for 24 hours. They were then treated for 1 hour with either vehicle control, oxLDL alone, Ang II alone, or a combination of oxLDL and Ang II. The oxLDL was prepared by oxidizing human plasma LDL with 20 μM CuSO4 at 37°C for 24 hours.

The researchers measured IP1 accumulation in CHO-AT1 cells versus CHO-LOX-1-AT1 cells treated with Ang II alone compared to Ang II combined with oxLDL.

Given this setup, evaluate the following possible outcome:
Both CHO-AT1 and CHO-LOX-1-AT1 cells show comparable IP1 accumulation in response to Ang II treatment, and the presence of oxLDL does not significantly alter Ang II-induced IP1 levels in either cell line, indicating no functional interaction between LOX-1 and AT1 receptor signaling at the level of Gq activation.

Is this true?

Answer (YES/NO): NO